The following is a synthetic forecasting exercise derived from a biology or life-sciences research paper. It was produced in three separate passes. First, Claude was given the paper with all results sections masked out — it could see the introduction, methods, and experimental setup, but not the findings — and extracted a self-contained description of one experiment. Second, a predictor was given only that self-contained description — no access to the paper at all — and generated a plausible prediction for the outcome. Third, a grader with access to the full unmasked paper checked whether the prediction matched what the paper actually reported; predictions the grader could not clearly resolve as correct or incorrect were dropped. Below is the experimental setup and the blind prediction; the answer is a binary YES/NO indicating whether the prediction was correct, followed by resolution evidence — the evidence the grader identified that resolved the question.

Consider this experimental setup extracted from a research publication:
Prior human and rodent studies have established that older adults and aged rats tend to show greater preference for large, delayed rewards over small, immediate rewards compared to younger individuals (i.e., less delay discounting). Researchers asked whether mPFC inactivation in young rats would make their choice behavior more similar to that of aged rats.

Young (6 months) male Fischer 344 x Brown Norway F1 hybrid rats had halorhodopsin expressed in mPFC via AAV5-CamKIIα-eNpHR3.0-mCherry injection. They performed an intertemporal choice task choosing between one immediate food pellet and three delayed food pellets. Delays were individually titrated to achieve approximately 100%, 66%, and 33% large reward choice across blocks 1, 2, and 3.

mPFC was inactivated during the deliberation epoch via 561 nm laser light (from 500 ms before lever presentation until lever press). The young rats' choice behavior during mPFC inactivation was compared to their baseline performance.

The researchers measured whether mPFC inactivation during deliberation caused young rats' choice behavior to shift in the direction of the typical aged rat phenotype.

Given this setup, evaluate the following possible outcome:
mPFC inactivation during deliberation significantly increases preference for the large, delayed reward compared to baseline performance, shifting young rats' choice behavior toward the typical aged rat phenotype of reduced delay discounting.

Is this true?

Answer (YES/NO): YES